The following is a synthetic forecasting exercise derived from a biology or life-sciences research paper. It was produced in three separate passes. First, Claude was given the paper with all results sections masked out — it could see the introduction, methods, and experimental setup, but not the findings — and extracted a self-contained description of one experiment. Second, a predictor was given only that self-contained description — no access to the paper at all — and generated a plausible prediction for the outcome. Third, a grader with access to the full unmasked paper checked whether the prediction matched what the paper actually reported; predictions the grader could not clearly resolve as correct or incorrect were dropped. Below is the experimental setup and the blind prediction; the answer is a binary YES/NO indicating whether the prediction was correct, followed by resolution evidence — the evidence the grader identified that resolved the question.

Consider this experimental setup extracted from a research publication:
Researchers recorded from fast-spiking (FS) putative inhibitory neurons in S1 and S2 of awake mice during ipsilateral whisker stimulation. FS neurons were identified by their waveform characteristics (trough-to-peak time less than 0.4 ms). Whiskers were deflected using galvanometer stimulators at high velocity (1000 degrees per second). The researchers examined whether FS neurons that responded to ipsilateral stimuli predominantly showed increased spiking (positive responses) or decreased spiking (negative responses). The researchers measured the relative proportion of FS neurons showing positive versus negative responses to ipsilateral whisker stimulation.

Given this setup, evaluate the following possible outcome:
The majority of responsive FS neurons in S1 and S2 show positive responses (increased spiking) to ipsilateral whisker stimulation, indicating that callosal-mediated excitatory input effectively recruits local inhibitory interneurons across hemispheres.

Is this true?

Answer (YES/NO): YES